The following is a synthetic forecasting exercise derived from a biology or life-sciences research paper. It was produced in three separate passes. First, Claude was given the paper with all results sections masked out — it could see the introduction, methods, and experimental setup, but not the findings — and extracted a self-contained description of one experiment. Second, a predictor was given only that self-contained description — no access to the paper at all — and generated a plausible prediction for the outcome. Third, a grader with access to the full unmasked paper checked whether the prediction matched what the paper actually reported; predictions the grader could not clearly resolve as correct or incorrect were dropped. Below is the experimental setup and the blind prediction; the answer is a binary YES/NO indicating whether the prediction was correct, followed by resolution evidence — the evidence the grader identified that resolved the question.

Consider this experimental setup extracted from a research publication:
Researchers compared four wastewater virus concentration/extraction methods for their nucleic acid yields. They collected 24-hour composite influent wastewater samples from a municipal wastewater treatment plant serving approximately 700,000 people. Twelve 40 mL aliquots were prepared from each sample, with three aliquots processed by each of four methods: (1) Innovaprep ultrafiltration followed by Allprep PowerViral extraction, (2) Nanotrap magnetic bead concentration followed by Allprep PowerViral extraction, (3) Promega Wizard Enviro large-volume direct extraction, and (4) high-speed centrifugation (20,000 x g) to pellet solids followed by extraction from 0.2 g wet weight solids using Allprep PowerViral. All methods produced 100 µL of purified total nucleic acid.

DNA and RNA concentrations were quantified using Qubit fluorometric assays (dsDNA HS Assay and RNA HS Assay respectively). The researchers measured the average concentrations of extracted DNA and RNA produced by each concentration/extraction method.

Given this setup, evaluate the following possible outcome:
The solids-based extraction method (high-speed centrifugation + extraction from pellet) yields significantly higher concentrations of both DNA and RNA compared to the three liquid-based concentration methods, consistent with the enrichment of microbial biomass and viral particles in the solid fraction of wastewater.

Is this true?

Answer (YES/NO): YES